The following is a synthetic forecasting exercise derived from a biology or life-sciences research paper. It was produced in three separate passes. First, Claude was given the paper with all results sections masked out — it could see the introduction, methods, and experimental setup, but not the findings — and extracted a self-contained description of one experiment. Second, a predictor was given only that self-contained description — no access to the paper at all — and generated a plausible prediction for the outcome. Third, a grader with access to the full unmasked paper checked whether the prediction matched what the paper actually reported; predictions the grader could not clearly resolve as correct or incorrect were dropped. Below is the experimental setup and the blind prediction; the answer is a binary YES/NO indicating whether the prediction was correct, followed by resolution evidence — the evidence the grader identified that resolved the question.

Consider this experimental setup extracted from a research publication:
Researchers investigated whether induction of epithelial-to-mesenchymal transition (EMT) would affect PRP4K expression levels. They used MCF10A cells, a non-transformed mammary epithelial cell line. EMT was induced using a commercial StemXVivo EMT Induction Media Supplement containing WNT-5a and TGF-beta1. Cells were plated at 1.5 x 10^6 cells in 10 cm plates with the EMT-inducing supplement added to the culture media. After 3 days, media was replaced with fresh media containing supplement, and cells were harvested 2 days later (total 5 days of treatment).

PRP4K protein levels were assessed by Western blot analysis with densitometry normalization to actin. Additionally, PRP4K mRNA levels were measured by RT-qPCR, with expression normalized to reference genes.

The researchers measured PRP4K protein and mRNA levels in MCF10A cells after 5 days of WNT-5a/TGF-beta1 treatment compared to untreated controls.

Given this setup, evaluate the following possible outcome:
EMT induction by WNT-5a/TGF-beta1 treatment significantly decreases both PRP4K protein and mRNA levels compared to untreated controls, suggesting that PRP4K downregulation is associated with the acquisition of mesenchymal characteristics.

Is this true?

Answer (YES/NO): YES